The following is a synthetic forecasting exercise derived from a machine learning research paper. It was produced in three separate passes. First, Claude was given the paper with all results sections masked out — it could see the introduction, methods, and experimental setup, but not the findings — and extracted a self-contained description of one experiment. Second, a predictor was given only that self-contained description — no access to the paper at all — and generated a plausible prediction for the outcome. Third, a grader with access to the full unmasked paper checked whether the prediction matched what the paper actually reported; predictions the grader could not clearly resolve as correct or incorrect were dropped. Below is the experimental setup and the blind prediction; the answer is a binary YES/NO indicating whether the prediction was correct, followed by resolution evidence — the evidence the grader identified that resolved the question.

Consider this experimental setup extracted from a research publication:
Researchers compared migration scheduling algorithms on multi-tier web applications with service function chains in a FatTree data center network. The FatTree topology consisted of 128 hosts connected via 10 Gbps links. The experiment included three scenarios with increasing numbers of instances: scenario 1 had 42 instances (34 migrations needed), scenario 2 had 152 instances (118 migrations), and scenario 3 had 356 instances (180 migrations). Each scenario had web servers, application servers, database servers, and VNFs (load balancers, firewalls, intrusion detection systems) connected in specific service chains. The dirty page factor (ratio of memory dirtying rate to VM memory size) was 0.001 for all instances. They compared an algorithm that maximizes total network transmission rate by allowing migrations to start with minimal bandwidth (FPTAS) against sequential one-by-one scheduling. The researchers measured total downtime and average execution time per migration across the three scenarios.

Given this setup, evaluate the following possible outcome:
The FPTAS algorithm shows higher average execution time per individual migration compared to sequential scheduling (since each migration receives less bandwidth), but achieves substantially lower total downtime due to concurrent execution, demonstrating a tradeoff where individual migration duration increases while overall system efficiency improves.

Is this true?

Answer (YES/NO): NO